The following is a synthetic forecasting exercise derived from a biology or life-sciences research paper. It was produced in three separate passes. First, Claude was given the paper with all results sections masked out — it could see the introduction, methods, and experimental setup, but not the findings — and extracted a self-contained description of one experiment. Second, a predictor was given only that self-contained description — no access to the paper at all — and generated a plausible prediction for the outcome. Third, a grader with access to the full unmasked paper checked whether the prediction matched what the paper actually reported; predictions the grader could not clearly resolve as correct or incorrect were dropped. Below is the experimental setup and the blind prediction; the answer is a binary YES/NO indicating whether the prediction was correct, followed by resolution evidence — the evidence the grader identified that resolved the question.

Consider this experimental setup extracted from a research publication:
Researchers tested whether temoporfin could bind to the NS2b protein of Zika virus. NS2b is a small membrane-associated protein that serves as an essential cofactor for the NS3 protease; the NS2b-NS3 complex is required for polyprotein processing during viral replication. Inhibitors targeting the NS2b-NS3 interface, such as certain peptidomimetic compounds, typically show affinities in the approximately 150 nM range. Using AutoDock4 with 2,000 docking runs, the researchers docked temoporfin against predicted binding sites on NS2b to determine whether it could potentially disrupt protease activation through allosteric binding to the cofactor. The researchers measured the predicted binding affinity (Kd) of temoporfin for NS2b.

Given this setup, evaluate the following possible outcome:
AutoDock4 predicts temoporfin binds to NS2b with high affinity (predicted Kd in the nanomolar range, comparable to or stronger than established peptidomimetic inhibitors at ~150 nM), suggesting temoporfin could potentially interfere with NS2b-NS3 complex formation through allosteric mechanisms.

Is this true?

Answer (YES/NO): YES